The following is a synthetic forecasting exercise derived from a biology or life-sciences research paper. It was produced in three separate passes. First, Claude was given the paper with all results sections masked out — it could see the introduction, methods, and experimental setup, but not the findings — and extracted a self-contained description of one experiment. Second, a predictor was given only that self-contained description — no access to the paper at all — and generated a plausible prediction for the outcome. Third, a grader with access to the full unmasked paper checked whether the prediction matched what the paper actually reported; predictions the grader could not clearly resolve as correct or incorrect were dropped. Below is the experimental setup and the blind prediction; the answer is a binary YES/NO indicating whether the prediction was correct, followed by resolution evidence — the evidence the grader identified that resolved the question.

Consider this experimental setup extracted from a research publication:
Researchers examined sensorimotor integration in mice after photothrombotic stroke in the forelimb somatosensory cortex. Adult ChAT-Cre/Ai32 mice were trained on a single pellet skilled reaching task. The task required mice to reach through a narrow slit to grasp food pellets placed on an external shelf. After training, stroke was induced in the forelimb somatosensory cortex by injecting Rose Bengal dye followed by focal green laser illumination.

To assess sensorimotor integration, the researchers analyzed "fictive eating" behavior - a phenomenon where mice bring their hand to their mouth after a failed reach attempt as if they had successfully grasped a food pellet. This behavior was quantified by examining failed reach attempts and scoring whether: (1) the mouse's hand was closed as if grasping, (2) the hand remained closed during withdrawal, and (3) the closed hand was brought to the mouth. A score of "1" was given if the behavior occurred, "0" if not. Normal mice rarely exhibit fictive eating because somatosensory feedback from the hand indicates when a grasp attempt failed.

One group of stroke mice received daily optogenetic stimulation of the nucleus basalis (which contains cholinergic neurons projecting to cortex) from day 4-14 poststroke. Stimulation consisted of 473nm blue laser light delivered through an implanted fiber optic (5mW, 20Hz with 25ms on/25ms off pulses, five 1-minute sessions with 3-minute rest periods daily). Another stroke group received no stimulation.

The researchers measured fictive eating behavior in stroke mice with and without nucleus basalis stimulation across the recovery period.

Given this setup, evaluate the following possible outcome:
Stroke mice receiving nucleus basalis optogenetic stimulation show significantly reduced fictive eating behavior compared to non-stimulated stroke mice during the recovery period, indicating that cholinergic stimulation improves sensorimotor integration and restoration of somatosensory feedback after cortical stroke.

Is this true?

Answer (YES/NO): NO